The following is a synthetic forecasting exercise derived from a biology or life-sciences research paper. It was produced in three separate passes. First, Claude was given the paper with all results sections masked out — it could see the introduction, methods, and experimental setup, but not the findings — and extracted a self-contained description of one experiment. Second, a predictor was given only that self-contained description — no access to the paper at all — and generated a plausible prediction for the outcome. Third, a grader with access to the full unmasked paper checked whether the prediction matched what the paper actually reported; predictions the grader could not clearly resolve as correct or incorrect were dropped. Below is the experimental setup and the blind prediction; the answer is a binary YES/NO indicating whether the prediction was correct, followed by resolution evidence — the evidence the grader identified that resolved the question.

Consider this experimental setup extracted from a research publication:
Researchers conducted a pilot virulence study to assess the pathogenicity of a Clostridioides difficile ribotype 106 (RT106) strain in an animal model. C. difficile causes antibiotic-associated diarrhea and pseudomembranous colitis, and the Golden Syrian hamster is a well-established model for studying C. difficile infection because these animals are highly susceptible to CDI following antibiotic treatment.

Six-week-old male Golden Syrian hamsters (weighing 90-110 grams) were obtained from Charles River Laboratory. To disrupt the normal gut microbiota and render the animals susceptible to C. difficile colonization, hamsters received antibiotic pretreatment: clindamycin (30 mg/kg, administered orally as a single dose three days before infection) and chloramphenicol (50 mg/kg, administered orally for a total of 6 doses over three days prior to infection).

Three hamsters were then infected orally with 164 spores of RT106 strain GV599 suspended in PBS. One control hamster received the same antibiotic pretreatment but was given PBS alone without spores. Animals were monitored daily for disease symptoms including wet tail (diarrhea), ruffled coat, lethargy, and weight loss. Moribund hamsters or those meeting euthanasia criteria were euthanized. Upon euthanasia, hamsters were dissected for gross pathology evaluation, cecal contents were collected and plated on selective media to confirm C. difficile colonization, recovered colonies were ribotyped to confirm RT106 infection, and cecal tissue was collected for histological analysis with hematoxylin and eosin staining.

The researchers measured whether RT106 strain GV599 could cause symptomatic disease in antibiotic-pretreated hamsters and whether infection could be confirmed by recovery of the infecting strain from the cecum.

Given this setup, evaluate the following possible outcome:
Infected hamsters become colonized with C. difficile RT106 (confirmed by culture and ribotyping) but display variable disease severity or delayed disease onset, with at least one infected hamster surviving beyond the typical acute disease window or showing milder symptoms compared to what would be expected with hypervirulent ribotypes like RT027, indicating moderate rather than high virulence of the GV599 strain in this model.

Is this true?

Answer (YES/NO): NO